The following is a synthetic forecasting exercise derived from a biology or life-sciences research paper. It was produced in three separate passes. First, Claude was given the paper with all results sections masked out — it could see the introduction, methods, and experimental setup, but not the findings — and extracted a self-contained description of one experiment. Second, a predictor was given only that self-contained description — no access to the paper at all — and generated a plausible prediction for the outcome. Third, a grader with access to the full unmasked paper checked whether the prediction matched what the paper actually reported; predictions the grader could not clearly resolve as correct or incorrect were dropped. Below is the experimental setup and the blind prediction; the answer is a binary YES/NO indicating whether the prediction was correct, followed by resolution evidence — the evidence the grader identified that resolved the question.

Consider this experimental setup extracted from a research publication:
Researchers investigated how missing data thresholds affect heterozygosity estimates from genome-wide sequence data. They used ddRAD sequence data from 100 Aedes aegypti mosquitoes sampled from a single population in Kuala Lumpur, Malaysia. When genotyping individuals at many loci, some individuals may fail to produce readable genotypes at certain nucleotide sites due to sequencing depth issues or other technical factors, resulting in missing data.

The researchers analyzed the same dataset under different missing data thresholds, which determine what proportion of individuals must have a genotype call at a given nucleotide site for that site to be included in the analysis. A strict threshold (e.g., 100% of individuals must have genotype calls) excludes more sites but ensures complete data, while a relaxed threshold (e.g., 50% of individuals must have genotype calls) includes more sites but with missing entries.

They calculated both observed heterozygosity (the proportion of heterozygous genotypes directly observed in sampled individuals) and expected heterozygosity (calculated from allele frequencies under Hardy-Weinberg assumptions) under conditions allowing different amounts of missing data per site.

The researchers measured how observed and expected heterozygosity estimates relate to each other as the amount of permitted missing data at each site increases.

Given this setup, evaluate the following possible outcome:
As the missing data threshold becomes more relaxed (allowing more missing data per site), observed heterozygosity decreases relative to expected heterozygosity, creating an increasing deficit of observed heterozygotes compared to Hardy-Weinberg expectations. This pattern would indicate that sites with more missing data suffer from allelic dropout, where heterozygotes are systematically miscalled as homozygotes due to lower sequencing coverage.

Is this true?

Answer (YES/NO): NO